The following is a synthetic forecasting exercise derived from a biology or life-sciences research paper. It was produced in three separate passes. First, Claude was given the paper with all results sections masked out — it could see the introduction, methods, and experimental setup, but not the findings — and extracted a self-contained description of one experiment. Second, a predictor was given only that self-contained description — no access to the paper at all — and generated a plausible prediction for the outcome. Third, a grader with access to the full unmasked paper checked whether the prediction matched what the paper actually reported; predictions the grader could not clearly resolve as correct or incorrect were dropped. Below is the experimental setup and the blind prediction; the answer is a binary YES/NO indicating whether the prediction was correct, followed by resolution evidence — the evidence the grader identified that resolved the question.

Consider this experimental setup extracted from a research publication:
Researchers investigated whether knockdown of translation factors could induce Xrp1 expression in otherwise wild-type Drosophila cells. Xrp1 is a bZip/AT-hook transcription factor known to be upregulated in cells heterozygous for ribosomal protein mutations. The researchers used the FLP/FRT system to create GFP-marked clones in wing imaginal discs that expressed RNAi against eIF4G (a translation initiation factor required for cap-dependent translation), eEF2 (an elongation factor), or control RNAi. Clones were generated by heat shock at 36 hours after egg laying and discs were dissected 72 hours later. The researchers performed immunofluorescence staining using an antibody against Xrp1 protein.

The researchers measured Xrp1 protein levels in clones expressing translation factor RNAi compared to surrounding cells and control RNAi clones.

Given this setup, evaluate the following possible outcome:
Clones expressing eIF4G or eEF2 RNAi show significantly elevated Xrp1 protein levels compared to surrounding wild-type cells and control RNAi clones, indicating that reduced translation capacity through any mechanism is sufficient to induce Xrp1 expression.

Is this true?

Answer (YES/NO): YES